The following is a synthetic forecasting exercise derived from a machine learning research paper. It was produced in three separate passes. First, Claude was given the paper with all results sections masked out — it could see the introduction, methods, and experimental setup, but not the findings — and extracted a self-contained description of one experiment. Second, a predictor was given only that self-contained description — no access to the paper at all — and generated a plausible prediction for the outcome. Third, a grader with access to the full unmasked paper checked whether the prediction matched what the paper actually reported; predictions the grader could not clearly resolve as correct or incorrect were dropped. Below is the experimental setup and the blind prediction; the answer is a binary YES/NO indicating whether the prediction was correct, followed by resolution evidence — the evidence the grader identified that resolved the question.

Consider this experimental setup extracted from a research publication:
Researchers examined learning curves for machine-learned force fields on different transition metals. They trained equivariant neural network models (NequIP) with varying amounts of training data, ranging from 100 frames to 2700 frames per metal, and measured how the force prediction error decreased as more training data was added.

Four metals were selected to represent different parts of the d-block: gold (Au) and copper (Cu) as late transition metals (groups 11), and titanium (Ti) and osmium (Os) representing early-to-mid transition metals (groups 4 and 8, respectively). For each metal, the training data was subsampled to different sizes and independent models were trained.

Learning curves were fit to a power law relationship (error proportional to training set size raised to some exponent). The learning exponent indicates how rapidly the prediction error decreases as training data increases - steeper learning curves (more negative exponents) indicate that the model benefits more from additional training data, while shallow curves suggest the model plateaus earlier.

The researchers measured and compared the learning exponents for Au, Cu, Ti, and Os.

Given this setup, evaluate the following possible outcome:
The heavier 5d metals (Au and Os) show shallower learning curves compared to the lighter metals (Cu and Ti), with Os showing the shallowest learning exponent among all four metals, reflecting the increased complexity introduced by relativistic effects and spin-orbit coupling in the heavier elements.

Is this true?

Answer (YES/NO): NO